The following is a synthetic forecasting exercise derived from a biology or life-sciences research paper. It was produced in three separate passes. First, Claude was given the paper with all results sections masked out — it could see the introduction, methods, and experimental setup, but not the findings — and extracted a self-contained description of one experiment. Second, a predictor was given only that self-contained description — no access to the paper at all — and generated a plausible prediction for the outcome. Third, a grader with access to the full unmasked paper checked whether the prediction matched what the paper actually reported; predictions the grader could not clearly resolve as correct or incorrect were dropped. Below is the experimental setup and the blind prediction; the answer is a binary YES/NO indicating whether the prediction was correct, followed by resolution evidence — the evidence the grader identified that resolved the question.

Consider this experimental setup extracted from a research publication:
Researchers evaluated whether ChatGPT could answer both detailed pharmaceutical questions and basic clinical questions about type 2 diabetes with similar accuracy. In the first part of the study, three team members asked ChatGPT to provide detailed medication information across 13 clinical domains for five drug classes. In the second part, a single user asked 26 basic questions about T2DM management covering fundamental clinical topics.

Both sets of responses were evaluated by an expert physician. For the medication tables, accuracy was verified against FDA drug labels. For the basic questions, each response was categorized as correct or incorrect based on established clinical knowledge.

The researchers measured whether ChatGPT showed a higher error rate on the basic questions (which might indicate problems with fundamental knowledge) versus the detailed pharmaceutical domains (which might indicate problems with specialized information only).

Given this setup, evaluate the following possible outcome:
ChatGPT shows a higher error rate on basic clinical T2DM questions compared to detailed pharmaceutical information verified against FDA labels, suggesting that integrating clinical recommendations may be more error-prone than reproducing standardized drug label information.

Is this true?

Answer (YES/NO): NO